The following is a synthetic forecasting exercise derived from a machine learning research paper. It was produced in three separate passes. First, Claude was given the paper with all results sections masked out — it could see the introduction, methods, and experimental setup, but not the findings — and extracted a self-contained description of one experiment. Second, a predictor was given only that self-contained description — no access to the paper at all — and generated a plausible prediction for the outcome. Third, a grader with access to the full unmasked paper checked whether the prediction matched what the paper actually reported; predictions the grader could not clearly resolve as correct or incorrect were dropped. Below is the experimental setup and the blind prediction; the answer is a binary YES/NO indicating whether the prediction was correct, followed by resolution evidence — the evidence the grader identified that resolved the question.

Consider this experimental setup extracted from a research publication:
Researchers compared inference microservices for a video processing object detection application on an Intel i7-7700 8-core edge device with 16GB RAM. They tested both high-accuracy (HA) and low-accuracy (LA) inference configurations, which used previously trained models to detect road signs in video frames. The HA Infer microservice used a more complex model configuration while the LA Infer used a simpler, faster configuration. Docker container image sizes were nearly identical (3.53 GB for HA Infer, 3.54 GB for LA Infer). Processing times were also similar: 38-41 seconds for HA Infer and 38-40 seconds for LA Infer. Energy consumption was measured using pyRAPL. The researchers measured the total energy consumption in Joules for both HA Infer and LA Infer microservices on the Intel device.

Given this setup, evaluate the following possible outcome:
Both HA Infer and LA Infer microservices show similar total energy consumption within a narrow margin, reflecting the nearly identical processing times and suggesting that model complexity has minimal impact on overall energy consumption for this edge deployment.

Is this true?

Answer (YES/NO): YES